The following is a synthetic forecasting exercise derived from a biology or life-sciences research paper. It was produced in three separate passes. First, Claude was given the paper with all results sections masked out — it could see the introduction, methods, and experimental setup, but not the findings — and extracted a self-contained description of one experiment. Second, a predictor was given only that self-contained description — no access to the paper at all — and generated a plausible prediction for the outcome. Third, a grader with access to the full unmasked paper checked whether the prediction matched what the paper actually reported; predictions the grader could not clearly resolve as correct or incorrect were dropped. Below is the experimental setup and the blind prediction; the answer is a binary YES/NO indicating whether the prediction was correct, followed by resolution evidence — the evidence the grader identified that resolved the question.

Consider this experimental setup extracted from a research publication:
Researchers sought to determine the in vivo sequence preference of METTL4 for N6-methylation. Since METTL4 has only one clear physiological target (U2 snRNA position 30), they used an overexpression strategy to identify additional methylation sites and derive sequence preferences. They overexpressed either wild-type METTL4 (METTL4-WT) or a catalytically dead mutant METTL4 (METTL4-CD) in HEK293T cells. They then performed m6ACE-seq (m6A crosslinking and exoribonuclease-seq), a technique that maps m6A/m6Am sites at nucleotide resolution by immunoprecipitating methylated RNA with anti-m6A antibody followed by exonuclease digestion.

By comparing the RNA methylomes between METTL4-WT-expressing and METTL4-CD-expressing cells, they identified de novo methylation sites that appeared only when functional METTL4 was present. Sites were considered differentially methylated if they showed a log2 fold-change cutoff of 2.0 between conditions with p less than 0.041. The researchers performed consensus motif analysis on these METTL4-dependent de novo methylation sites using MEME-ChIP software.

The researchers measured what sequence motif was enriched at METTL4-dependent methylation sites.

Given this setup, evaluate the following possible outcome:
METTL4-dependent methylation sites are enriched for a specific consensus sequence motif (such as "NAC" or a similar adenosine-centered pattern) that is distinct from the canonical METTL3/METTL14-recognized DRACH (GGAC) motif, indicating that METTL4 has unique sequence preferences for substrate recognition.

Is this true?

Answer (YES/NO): YES